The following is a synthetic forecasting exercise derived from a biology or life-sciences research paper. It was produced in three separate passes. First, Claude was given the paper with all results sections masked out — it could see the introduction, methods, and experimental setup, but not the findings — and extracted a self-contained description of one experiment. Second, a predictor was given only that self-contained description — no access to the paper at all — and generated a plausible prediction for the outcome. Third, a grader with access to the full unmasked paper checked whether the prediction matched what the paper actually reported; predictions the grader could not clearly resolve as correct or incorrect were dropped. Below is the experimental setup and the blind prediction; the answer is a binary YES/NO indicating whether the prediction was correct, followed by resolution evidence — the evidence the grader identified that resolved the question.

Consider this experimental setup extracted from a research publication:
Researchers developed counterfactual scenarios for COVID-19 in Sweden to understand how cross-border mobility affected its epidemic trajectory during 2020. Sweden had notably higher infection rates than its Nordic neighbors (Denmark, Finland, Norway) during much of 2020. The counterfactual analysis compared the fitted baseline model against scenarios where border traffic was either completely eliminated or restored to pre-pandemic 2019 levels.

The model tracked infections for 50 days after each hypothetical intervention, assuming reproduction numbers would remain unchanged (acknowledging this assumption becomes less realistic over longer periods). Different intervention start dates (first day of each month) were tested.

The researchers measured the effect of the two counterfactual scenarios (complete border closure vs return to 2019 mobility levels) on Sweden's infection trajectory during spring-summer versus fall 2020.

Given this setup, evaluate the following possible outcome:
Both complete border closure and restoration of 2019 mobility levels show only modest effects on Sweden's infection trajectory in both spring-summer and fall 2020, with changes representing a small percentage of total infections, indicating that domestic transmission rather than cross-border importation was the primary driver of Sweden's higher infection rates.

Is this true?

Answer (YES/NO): YES